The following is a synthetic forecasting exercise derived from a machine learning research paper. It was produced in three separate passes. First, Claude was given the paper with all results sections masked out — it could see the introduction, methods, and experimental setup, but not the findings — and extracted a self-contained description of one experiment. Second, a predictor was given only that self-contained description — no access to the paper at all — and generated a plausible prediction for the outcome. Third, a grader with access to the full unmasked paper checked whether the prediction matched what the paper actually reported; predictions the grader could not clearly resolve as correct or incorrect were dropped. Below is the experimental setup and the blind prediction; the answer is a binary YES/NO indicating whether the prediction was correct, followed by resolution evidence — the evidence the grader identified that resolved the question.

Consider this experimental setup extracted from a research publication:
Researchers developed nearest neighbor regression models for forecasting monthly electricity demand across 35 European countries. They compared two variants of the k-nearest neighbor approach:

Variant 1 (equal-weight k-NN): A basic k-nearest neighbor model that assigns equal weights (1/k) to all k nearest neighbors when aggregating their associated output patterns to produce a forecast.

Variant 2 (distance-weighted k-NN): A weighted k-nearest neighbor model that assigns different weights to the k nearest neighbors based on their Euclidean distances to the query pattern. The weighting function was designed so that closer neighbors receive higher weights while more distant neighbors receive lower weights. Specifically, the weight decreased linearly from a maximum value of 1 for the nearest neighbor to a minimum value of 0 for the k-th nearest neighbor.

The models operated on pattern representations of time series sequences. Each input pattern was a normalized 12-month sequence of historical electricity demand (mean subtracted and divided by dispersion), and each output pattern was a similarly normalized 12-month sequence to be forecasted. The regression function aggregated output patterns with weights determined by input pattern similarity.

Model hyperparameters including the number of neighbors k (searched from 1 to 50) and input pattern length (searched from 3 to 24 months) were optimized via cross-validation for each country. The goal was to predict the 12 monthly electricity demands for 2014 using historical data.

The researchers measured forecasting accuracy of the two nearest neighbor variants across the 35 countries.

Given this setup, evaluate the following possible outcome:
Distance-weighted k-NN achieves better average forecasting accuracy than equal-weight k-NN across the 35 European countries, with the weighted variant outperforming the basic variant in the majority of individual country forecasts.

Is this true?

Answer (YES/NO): YES